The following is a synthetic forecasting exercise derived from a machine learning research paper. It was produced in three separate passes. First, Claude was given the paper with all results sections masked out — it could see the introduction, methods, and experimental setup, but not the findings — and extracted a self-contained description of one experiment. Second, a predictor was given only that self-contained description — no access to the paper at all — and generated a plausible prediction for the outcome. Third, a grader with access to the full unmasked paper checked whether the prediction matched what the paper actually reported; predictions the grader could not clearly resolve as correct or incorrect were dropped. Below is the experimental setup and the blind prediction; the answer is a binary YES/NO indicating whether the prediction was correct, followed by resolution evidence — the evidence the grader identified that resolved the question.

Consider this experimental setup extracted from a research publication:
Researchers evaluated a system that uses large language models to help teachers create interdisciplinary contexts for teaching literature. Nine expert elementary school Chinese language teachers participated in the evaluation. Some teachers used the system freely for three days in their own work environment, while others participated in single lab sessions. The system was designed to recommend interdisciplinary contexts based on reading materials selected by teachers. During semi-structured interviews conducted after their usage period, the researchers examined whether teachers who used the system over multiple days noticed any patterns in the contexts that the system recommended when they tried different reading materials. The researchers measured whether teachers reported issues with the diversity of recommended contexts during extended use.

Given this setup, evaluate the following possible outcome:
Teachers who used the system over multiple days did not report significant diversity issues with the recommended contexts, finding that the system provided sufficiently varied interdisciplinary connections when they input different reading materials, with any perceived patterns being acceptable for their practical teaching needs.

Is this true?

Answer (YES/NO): NO